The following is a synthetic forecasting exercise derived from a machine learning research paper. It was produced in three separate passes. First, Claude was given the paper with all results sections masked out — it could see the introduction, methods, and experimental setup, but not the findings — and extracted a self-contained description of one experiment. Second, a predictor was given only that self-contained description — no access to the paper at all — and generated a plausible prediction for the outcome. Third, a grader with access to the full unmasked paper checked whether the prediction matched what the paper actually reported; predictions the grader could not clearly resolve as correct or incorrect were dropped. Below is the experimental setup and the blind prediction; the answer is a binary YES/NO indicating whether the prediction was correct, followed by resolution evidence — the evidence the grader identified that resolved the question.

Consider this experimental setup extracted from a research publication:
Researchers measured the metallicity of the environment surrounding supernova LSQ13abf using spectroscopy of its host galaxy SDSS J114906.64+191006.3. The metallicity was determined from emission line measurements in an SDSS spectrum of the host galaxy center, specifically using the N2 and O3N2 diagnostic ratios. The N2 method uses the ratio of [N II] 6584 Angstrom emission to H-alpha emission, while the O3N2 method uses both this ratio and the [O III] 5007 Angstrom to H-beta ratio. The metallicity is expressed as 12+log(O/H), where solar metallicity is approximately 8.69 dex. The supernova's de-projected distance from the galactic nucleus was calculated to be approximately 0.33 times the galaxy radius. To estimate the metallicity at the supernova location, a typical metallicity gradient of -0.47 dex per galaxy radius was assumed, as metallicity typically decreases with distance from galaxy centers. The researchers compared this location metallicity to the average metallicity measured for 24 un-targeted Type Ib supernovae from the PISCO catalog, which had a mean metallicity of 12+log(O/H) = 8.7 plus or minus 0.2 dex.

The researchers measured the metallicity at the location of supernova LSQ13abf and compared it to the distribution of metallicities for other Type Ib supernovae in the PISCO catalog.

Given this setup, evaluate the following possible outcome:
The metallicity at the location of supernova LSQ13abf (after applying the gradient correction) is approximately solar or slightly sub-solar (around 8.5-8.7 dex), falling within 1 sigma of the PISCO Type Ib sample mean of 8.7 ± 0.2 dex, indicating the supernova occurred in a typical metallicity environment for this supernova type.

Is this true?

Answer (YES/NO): NO